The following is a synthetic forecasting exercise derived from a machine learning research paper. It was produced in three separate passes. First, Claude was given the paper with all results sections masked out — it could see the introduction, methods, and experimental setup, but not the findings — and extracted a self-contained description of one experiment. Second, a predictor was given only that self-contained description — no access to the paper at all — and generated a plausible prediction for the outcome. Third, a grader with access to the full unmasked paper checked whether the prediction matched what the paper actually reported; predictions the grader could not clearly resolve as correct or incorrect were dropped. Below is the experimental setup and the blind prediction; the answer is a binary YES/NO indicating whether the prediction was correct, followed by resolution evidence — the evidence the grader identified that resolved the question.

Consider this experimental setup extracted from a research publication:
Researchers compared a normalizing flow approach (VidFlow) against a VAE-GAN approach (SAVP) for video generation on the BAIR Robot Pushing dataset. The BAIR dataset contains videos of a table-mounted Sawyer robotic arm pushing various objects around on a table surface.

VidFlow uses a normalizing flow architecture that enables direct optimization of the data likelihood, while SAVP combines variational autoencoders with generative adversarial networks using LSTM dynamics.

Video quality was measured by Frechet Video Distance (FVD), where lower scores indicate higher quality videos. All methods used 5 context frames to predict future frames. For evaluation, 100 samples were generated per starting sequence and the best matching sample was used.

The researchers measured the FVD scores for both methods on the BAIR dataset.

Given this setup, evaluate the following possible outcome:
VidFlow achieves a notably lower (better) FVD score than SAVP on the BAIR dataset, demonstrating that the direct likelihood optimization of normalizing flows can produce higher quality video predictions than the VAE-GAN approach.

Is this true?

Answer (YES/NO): NO